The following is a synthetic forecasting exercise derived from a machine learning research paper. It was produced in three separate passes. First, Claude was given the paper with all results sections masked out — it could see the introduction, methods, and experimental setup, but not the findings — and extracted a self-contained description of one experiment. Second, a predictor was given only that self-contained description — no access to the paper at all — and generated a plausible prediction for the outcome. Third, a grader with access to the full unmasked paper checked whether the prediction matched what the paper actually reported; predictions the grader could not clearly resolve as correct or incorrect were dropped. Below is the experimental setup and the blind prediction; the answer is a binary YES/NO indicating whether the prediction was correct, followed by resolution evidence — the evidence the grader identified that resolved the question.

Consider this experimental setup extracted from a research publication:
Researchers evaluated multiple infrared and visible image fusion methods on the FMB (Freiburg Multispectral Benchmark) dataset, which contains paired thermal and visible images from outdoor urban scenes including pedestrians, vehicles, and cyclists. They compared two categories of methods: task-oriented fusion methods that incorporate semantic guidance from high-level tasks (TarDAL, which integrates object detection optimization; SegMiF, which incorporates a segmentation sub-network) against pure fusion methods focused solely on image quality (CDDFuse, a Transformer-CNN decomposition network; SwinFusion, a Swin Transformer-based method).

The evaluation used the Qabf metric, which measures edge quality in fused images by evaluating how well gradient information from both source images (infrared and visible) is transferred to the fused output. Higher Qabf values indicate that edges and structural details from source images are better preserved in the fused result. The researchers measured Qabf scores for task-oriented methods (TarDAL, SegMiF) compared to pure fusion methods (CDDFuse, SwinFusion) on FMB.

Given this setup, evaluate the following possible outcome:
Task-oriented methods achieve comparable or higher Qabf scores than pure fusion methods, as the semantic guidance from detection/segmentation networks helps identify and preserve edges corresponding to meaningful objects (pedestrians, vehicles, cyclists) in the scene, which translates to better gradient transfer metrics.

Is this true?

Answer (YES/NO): NO